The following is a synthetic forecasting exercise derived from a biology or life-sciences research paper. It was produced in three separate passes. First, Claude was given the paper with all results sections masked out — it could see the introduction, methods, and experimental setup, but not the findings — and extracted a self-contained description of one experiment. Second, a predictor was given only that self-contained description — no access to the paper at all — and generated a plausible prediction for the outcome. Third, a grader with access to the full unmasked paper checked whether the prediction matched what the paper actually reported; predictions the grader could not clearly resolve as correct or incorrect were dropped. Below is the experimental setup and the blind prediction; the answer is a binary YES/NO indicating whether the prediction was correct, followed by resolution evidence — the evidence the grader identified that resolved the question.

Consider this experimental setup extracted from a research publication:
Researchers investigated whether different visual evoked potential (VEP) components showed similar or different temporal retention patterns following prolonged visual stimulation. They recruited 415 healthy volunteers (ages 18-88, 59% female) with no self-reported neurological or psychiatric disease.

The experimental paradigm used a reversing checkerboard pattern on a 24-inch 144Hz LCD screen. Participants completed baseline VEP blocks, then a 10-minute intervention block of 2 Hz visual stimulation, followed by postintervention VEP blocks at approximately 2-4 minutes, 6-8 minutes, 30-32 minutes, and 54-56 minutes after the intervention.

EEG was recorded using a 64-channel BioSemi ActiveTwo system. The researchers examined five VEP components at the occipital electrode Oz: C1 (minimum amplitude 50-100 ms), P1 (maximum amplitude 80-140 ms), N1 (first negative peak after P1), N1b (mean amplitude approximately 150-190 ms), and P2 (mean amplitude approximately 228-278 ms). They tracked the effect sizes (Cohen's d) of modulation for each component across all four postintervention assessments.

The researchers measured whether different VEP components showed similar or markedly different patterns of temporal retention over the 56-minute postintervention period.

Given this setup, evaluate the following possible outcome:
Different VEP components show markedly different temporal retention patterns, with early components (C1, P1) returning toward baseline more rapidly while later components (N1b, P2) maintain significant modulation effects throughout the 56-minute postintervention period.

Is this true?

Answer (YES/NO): NO